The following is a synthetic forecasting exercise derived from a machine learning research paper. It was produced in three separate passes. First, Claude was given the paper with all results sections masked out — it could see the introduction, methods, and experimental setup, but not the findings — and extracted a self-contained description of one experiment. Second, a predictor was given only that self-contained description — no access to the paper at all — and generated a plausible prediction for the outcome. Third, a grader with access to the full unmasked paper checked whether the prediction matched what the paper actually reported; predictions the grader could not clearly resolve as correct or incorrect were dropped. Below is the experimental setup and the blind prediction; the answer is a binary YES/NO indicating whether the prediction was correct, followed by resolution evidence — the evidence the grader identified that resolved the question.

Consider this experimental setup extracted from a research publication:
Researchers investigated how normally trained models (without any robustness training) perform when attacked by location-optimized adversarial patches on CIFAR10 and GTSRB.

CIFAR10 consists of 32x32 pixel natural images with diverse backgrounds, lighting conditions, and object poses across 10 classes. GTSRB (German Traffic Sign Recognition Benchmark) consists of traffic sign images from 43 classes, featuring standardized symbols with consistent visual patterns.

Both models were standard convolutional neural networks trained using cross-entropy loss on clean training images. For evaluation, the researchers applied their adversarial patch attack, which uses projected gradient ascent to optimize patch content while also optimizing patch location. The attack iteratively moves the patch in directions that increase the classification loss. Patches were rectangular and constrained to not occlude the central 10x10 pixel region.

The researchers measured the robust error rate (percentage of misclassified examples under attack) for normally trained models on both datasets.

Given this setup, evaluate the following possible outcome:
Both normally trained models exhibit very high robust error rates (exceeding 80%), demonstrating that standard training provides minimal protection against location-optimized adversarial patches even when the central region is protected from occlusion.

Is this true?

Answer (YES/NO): YES